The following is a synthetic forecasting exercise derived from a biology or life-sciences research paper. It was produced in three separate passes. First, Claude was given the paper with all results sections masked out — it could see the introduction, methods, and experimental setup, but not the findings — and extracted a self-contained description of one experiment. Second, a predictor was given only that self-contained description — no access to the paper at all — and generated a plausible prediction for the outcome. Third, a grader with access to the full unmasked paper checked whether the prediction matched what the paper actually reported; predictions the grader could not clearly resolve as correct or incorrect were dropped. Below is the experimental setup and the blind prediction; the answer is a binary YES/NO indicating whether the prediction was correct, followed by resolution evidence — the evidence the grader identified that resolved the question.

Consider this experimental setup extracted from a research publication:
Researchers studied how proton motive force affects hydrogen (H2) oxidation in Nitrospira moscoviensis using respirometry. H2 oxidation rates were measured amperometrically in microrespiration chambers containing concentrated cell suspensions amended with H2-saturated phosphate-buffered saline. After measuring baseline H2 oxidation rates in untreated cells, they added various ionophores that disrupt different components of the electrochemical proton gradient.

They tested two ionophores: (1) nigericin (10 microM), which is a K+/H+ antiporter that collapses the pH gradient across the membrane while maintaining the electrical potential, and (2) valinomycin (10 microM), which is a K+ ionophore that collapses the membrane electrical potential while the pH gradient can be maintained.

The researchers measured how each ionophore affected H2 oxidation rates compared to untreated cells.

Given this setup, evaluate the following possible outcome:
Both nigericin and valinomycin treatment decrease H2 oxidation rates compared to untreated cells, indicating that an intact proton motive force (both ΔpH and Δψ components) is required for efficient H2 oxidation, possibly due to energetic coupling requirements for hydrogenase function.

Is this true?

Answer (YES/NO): NO